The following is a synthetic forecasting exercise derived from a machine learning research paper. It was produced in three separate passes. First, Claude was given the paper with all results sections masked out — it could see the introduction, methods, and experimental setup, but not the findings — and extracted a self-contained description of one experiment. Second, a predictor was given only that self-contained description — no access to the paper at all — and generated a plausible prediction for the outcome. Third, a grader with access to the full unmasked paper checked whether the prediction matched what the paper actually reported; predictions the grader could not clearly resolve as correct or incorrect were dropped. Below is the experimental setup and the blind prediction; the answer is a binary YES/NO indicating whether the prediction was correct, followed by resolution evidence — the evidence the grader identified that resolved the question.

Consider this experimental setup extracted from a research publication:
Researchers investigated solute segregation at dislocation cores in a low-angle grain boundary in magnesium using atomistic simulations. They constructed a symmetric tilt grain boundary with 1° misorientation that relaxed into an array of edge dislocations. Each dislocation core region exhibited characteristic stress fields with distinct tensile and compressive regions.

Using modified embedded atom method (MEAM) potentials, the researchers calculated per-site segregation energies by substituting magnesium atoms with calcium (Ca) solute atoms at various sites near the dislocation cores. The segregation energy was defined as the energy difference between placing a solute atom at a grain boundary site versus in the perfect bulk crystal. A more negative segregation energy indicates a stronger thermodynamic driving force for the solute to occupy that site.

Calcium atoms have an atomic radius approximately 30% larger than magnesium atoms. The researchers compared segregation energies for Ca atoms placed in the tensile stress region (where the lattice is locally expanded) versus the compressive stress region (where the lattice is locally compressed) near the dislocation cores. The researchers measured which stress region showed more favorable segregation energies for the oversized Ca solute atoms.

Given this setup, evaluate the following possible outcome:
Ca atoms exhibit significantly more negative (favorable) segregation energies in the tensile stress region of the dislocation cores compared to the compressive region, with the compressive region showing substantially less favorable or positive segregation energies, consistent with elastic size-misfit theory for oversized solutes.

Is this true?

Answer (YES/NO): YES